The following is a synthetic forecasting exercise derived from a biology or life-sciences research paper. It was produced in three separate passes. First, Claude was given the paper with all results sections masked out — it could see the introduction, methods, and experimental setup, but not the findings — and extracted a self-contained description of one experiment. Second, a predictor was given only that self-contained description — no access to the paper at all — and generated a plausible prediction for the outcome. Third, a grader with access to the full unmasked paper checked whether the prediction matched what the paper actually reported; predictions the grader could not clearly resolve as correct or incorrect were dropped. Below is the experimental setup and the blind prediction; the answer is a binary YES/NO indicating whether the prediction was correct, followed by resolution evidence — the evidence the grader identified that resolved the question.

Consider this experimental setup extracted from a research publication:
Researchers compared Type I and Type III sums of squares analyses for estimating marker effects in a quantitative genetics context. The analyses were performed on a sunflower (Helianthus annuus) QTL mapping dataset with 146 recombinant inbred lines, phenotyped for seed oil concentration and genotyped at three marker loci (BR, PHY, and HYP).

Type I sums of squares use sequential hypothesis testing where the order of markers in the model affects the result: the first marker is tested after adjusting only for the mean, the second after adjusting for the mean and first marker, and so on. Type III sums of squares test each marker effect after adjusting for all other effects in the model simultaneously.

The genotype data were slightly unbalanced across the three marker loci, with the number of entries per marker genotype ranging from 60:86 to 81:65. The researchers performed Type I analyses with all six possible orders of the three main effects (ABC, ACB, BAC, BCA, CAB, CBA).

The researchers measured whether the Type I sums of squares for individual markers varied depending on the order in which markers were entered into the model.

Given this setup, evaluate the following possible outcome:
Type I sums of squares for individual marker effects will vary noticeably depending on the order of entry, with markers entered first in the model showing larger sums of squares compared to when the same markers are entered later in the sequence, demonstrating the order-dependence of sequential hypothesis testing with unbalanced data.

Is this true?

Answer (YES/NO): NO